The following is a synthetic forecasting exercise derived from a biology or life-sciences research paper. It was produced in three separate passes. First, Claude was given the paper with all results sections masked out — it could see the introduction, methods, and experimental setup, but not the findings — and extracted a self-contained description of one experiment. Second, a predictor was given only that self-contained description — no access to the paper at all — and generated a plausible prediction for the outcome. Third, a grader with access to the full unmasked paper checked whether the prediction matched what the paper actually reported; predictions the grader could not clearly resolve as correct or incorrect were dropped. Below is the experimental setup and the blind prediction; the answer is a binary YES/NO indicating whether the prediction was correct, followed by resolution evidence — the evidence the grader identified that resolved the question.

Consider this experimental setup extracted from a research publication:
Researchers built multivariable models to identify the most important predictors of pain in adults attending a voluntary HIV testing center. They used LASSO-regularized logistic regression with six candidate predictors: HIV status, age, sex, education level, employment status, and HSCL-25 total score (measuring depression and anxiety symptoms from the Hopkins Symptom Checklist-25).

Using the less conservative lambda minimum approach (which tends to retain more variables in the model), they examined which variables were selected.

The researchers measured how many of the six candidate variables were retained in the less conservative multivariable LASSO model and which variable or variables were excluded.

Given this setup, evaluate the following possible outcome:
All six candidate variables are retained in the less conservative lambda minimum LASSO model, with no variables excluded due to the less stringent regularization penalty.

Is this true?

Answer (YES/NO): NO